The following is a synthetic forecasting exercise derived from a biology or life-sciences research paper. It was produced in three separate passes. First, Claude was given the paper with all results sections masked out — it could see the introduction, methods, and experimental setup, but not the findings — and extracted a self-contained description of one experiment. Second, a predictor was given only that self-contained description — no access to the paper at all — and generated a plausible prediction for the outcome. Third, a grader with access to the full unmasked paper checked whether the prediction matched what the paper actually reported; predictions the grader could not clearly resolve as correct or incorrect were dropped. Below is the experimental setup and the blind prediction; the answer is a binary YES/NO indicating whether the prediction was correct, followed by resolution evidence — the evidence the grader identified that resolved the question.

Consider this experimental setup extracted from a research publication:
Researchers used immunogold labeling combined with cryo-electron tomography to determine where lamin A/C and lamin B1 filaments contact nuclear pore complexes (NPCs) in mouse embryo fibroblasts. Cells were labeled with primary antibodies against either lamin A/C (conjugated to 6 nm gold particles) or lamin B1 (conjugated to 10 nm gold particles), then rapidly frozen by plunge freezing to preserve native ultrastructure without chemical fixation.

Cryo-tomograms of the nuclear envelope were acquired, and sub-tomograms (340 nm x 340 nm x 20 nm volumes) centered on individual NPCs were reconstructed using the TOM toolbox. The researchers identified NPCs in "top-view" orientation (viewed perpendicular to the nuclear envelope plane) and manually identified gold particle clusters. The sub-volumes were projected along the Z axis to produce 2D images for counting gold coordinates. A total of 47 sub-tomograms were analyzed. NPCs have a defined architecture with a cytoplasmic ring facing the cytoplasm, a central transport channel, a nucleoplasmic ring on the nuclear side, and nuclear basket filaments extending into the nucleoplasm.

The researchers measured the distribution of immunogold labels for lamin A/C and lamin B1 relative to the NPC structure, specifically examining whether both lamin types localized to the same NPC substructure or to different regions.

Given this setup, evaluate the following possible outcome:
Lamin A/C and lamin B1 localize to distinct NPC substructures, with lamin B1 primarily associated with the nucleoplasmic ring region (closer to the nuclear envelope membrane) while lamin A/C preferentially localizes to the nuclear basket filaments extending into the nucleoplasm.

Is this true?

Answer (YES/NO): NO